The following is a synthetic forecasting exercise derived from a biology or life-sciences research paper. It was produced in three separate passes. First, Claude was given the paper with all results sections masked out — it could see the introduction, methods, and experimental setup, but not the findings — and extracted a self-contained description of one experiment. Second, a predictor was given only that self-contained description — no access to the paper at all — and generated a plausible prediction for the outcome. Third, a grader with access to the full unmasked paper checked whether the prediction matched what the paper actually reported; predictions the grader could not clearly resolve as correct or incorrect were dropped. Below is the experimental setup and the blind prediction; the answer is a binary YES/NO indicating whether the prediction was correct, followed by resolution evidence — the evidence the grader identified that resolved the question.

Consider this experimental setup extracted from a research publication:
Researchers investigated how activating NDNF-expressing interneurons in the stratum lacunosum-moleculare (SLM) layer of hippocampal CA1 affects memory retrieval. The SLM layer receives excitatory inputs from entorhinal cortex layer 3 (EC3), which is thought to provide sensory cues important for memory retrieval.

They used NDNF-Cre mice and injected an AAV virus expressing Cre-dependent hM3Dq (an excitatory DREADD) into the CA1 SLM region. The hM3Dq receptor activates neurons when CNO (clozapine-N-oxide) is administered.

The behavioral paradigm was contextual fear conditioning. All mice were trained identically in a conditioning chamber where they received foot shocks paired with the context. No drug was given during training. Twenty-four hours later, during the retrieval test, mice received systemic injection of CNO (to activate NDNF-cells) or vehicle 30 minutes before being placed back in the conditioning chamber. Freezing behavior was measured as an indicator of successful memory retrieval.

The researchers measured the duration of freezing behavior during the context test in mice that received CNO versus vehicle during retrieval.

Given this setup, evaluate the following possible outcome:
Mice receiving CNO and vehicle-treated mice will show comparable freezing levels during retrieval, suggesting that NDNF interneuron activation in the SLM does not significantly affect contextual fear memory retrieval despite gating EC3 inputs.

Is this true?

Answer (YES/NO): NO